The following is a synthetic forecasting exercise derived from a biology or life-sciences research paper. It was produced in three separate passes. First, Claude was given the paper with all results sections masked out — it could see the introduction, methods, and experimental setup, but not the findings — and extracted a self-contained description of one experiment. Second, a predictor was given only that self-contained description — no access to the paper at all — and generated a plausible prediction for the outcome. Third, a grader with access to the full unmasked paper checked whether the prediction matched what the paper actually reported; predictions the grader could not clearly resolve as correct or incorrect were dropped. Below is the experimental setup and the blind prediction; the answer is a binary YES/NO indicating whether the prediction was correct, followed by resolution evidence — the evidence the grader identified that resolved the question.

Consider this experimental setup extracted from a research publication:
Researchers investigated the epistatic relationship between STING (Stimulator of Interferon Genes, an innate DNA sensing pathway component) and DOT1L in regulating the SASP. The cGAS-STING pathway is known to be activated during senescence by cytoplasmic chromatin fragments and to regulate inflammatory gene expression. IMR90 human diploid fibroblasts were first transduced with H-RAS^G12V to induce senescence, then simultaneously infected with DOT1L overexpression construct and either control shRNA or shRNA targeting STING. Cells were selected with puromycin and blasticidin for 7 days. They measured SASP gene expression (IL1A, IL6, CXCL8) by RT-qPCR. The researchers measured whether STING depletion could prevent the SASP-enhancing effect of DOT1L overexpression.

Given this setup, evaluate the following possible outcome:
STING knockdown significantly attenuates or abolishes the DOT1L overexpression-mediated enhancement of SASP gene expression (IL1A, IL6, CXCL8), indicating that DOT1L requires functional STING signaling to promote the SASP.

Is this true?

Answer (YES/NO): NO